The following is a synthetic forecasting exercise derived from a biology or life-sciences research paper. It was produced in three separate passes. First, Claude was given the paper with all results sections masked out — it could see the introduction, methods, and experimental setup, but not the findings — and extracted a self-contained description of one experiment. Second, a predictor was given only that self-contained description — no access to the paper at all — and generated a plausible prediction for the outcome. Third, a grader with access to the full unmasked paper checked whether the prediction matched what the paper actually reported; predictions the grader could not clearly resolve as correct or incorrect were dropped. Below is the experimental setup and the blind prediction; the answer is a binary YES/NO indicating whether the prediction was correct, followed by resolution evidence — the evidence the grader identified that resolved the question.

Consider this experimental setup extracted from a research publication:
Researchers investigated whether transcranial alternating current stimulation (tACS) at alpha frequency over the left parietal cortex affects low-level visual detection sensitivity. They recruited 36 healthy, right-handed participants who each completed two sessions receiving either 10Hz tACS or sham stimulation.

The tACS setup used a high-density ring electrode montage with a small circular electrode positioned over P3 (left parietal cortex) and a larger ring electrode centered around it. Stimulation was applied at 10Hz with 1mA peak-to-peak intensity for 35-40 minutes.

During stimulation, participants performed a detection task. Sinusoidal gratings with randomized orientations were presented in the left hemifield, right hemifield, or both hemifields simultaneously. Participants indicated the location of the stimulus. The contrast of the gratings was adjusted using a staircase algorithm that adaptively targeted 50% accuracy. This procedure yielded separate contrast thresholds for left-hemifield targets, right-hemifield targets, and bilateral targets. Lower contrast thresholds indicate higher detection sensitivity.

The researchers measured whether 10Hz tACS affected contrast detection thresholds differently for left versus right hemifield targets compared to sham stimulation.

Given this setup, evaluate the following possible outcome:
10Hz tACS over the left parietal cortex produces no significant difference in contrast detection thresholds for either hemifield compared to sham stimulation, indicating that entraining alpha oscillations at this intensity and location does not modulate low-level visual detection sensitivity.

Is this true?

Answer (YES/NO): YES